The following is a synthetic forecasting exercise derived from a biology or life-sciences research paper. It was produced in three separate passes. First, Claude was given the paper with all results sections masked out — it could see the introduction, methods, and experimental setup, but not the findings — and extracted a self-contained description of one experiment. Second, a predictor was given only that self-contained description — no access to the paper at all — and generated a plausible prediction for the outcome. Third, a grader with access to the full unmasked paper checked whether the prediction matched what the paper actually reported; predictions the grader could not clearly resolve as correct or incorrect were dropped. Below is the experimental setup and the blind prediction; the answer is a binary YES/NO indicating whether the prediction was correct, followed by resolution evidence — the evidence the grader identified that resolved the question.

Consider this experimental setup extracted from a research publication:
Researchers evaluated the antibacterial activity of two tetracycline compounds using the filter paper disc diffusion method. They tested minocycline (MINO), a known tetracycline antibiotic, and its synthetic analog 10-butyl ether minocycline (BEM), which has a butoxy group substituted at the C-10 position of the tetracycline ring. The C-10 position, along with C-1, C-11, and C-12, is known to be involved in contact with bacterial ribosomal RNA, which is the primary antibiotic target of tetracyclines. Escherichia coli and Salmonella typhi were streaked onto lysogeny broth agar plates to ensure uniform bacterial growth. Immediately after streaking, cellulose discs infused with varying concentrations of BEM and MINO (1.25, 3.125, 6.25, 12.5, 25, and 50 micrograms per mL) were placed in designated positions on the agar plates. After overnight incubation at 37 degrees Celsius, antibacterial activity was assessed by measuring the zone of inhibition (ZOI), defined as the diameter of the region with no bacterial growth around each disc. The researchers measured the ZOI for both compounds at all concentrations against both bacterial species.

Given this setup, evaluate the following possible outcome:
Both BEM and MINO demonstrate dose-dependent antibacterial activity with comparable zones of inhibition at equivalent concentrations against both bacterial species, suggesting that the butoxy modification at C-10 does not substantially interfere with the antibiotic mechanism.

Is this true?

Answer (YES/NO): NO